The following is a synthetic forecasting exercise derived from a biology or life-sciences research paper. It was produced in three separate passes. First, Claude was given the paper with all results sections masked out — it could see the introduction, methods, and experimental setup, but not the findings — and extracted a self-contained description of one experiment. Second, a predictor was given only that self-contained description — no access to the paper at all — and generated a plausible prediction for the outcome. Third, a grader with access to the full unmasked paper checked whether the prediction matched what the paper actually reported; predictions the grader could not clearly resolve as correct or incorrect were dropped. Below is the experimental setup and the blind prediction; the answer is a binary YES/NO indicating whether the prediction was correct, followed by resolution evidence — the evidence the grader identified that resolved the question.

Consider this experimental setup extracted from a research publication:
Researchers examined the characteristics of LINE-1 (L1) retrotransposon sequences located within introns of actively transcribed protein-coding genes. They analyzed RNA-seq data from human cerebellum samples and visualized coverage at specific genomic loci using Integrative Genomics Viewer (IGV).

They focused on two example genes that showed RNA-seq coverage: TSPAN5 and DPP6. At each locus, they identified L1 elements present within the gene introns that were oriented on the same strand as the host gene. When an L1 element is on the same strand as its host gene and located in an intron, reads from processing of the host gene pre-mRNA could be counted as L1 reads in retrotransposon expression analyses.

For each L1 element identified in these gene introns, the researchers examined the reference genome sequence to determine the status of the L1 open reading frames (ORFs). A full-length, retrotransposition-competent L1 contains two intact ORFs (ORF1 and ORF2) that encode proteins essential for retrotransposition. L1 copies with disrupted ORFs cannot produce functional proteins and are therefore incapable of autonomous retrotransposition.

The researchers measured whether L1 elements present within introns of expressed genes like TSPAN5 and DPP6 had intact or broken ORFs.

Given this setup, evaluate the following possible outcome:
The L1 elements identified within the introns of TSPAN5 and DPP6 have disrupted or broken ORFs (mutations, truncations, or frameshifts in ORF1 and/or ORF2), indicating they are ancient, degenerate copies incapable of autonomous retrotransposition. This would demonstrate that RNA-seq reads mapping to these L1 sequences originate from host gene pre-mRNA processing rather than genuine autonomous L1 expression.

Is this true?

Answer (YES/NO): YES